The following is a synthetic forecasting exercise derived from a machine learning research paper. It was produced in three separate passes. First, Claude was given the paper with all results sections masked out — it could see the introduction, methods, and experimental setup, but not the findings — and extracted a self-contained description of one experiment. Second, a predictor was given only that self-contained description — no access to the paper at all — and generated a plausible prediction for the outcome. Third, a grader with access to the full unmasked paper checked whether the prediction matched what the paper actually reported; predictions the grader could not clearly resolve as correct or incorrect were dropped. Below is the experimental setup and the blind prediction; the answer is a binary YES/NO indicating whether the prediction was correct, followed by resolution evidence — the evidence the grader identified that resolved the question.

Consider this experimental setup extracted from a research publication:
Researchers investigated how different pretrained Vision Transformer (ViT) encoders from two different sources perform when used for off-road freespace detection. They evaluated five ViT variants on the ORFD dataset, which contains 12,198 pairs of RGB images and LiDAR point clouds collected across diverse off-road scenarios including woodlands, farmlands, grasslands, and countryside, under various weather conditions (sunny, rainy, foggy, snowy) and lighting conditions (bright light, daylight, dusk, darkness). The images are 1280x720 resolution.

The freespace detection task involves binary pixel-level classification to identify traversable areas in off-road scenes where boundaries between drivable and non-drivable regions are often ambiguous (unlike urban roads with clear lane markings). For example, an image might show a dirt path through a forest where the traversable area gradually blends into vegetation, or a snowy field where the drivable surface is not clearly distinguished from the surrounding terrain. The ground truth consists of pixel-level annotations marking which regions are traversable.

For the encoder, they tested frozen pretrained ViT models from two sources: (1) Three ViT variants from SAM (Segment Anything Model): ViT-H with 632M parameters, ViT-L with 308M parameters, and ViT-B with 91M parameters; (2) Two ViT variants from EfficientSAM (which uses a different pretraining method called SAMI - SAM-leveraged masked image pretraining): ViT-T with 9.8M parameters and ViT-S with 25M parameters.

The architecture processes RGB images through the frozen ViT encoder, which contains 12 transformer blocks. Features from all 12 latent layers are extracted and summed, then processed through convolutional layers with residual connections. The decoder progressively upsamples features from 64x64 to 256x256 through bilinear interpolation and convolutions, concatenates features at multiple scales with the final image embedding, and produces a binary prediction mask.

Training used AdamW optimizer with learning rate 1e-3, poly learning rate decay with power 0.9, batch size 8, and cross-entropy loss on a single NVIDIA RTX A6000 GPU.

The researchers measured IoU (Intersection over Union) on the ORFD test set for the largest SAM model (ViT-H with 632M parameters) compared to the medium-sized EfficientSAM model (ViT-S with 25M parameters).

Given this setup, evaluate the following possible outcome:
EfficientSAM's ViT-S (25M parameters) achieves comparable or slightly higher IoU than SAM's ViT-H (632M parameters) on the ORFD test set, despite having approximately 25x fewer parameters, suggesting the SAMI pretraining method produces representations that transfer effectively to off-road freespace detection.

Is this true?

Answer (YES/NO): YES